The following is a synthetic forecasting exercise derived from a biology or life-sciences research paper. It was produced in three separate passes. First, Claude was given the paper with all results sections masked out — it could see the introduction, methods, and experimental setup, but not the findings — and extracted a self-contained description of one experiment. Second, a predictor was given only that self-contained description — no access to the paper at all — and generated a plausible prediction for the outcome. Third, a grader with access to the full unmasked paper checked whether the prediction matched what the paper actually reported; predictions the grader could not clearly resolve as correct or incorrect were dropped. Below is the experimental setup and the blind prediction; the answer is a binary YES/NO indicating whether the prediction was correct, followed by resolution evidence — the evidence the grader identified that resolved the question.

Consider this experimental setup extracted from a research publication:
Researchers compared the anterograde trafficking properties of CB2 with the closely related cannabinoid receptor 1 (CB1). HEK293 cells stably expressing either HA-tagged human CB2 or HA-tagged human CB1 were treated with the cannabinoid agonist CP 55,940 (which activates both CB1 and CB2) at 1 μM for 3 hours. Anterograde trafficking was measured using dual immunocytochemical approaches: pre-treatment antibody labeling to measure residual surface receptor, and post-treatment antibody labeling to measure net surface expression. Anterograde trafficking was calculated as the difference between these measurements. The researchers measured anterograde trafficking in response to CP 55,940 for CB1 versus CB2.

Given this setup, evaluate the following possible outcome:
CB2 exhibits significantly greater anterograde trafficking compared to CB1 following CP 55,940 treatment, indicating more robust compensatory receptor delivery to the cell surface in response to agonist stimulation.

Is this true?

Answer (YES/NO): YES